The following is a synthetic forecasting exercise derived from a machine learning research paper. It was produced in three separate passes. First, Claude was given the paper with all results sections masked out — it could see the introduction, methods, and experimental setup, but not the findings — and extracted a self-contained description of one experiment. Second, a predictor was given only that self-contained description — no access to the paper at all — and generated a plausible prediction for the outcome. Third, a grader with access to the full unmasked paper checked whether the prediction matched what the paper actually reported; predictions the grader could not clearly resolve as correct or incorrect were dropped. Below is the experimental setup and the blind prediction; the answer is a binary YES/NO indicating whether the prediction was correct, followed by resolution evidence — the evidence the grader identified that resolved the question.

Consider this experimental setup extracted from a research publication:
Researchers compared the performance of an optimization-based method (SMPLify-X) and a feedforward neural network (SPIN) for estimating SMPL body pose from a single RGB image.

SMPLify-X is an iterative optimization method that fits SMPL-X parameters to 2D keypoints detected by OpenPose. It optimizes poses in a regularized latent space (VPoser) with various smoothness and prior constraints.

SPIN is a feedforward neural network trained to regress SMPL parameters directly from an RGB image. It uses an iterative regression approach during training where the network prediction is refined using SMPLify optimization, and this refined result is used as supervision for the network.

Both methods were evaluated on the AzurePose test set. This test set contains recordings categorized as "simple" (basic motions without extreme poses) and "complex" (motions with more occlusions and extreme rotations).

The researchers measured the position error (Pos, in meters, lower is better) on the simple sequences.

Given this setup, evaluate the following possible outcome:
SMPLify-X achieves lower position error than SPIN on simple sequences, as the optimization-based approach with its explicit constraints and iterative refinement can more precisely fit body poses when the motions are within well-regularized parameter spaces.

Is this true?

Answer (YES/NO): NO